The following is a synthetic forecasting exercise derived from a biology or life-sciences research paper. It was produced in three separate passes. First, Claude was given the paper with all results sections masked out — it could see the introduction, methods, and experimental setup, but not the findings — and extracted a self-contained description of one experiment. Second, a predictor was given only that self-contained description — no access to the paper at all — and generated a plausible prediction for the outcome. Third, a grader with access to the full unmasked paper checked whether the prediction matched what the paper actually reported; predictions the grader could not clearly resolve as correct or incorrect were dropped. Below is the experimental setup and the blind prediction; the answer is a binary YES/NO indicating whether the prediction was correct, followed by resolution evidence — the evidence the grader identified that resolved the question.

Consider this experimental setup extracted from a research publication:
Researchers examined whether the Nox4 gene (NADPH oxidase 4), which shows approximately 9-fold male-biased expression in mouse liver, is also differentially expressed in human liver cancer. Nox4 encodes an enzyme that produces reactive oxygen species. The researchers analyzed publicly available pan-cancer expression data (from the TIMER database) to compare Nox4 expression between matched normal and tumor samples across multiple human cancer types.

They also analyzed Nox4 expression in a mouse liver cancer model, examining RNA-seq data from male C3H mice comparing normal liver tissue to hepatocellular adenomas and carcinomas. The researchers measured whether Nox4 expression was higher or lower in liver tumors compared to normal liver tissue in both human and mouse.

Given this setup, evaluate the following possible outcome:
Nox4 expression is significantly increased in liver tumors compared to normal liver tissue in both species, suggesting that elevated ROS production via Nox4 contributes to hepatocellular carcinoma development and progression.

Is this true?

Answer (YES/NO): YES